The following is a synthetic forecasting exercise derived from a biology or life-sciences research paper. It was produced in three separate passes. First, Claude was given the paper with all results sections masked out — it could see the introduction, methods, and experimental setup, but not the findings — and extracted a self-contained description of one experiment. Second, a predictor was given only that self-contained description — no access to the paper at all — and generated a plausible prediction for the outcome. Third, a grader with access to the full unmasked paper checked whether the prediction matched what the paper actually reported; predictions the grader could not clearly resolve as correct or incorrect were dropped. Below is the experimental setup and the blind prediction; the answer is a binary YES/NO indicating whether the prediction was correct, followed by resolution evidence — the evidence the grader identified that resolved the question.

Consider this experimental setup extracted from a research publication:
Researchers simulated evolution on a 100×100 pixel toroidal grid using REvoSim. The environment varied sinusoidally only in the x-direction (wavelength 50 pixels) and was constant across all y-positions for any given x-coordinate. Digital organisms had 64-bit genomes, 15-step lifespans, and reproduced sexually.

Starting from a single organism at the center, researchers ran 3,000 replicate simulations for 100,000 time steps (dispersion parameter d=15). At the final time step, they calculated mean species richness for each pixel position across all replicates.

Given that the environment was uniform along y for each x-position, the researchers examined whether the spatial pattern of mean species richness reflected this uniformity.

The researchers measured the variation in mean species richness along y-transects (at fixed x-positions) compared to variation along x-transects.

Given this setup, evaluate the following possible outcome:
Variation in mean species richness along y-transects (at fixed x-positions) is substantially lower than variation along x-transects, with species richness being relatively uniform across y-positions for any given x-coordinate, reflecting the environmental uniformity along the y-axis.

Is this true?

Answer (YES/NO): YES